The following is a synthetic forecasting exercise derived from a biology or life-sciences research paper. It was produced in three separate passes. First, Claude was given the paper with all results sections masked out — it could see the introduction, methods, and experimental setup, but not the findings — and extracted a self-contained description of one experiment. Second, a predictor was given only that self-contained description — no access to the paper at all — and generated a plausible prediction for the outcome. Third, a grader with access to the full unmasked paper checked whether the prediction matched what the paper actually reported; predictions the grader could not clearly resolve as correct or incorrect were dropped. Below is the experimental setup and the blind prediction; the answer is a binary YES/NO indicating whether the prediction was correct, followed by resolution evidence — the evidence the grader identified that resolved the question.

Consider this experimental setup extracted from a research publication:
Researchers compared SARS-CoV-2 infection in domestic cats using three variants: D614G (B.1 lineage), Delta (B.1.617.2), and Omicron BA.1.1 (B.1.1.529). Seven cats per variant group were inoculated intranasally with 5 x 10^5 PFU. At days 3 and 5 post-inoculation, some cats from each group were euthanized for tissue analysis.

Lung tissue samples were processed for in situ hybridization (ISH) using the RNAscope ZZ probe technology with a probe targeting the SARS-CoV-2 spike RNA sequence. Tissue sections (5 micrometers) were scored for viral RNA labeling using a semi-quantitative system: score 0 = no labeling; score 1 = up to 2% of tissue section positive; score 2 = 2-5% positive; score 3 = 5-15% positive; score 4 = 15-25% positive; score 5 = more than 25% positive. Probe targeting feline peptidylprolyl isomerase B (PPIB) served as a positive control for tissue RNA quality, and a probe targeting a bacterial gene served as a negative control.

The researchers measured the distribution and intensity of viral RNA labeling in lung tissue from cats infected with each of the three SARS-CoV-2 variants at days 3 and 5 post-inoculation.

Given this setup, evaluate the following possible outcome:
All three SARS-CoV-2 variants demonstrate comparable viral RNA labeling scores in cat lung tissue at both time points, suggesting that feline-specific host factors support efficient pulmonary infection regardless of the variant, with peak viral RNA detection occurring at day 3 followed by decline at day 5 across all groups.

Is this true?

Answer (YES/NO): NO